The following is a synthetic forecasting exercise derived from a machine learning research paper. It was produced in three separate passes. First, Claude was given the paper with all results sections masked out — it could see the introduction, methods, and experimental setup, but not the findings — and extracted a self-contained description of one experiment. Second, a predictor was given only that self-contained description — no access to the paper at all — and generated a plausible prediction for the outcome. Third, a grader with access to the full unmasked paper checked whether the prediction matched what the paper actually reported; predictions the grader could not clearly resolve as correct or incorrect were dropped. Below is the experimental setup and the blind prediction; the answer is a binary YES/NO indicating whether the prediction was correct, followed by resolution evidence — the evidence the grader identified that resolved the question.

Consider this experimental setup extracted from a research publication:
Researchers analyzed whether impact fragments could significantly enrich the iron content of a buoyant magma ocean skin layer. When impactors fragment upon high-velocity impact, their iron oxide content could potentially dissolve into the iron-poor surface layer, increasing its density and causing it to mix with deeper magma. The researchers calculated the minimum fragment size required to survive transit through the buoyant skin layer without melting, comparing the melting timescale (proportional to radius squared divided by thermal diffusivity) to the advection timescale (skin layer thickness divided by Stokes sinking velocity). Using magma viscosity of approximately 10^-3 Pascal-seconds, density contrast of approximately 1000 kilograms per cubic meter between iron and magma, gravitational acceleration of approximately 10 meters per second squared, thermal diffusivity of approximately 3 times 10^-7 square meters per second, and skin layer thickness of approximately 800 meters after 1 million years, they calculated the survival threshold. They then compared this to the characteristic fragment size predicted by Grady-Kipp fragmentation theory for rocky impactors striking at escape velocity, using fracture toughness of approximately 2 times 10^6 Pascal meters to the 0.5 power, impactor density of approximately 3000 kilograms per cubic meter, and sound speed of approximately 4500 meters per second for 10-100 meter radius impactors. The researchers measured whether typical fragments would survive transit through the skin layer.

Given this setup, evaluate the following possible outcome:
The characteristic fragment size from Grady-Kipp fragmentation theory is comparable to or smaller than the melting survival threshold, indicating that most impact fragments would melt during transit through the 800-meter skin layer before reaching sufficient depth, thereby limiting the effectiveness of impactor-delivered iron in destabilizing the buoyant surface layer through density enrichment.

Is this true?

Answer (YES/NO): NO